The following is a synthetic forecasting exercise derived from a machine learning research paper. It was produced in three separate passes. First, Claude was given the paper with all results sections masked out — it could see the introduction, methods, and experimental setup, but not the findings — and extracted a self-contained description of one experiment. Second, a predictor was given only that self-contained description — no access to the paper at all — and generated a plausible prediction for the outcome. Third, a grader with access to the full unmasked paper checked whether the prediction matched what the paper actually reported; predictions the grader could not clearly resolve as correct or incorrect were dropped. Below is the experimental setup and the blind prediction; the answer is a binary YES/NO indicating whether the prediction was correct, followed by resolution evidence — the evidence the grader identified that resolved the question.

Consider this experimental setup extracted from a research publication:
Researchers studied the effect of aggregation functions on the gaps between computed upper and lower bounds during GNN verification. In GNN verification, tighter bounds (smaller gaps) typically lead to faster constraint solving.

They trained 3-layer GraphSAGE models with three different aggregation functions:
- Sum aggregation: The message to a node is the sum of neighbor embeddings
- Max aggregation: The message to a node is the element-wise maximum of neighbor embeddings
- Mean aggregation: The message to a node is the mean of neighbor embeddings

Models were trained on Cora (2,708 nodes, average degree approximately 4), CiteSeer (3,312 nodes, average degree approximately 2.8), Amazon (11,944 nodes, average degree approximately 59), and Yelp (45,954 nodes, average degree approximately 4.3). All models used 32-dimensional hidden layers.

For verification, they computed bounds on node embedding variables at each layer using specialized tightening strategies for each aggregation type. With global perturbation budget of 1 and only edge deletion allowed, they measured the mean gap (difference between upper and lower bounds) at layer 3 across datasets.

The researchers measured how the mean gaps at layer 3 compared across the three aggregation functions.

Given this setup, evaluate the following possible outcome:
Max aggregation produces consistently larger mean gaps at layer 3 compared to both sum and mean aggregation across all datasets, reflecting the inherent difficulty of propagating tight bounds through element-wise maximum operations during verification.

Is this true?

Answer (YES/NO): NO